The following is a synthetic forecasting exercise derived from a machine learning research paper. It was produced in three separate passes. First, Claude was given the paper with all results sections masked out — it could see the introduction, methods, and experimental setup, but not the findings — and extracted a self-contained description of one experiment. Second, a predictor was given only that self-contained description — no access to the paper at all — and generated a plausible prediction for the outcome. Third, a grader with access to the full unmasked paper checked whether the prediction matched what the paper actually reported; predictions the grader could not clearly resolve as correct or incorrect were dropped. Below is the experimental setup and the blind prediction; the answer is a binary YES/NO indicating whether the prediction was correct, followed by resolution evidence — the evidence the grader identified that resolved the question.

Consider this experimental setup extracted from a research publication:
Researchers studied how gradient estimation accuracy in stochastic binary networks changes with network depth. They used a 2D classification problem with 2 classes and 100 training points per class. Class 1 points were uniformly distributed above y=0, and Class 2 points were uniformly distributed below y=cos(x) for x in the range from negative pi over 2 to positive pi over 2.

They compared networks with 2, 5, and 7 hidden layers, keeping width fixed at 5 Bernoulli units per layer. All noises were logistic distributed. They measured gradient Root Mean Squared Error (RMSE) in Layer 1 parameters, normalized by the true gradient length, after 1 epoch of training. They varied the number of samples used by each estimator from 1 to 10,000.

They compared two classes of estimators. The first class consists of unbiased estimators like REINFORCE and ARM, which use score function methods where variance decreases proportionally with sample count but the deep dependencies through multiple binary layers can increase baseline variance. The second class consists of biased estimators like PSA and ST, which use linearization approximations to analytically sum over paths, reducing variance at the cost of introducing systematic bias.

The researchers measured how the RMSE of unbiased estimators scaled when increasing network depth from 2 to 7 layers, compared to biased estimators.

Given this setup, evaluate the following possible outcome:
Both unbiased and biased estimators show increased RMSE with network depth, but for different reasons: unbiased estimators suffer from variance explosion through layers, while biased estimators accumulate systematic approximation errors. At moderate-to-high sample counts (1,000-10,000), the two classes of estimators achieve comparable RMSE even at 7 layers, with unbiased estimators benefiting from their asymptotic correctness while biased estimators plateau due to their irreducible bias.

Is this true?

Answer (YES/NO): NO